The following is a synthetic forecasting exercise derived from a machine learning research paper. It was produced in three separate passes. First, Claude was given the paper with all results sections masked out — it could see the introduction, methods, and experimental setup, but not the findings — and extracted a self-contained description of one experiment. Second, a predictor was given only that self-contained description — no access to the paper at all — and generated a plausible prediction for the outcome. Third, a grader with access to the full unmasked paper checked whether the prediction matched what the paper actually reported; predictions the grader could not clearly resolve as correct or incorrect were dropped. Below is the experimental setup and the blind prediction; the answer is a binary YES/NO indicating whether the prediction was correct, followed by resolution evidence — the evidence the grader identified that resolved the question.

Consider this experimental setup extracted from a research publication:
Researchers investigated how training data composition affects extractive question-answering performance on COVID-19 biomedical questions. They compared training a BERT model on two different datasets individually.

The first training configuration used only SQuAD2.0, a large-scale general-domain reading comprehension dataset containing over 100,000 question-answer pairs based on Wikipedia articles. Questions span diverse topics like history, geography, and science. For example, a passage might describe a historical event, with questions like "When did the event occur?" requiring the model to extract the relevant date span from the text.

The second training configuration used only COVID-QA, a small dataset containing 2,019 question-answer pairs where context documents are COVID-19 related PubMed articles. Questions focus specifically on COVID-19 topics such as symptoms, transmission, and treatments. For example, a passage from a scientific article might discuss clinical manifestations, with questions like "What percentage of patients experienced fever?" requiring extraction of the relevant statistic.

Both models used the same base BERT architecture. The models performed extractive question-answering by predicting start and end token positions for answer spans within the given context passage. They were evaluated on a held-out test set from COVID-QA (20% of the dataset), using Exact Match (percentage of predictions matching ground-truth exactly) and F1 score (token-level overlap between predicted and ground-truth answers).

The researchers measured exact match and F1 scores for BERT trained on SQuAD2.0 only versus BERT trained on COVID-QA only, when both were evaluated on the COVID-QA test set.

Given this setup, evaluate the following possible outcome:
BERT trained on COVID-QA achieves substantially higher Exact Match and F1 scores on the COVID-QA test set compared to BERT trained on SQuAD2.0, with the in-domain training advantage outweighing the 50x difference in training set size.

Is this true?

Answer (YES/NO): NO